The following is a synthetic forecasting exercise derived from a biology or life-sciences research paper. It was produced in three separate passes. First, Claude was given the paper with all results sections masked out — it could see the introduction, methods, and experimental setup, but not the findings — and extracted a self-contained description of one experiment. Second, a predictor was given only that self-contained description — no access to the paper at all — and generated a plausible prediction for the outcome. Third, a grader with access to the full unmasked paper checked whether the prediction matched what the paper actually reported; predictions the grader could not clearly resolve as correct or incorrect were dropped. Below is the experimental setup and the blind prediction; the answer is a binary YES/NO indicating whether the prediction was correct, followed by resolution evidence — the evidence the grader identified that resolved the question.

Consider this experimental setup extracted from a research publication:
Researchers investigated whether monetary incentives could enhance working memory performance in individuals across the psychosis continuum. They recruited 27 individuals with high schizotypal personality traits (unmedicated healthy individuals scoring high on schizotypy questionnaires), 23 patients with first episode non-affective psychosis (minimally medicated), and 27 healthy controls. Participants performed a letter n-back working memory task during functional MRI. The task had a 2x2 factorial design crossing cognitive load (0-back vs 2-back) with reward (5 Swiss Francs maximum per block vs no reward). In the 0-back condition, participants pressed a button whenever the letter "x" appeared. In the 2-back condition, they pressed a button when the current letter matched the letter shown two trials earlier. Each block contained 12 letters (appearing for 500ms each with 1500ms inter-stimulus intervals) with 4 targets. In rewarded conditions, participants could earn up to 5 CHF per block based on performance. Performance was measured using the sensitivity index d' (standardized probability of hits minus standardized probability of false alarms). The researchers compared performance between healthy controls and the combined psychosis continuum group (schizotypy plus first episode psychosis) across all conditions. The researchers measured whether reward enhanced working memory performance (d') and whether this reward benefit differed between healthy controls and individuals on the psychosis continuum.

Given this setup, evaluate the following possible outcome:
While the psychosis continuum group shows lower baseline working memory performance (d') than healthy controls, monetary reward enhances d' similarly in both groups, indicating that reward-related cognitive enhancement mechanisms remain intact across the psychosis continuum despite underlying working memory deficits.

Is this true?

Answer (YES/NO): NO